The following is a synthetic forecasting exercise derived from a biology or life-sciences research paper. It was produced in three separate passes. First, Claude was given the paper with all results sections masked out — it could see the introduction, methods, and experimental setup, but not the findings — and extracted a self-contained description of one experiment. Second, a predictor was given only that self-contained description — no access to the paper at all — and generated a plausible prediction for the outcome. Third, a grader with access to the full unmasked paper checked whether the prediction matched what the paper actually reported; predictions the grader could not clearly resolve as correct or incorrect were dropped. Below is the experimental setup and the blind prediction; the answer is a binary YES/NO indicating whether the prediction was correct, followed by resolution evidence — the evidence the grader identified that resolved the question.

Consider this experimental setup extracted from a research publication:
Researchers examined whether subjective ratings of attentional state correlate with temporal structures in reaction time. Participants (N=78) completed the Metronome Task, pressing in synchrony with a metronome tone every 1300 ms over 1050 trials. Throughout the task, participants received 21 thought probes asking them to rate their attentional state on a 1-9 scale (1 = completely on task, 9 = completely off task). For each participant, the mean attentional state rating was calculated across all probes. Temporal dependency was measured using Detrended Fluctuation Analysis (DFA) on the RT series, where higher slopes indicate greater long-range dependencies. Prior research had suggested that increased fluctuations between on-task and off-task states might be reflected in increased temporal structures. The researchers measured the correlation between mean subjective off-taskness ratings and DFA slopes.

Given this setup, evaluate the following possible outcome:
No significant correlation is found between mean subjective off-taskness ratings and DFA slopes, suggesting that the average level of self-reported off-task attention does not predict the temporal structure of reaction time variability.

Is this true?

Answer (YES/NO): YES